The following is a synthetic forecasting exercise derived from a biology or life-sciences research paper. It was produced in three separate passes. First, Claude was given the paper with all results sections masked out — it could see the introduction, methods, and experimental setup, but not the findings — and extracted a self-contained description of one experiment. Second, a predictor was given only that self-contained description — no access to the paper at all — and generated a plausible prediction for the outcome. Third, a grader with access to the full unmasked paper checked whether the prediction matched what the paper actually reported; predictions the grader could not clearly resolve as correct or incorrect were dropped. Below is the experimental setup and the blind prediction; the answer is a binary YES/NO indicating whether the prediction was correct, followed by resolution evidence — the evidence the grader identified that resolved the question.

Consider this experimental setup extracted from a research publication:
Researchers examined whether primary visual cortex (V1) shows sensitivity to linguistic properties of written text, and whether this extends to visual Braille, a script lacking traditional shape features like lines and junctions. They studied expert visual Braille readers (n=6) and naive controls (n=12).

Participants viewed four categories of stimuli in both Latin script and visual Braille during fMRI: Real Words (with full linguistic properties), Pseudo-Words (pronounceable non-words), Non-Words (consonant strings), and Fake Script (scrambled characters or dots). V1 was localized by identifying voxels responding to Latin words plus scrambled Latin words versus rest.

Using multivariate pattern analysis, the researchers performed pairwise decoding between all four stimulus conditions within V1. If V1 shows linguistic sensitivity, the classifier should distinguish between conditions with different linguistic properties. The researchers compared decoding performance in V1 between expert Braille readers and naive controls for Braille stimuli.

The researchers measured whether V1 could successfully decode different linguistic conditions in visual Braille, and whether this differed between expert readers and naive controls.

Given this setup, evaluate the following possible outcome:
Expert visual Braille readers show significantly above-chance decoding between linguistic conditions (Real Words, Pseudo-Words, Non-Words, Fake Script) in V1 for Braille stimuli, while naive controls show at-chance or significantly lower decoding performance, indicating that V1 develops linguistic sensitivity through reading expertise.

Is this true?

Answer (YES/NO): NO